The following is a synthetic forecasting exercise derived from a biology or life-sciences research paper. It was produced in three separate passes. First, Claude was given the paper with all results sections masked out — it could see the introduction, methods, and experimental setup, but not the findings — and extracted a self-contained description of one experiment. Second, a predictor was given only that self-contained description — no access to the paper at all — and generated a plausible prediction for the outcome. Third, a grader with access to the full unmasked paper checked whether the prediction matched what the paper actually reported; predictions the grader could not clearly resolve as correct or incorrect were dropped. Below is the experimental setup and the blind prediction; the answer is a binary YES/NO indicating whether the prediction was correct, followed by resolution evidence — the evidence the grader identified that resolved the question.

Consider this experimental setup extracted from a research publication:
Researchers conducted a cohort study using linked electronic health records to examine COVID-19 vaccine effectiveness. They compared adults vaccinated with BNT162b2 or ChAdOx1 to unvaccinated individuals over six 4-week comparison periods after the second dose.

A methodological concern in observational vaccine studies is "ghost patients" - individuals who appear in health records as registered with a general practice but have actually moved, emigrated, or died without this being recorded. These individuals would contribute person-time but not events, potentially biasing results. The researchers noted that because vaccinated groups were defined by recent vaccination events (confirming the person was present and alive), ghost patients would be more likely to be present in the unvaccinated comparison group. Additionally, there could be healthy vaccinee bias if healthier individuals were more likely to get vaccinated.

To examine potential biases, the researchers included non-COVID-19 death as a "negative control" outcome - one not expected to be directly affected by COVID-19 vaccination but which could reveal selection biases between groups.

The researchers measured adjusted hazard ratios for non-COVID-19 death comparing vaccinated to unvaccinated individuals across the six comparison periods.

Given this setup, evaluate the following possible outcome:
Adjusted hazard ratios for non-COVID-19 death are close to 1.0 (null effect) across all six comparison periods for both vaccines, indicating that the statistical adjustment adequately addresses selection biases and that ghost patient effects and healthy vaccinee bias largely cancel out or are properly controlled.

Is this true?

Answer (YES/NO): NO